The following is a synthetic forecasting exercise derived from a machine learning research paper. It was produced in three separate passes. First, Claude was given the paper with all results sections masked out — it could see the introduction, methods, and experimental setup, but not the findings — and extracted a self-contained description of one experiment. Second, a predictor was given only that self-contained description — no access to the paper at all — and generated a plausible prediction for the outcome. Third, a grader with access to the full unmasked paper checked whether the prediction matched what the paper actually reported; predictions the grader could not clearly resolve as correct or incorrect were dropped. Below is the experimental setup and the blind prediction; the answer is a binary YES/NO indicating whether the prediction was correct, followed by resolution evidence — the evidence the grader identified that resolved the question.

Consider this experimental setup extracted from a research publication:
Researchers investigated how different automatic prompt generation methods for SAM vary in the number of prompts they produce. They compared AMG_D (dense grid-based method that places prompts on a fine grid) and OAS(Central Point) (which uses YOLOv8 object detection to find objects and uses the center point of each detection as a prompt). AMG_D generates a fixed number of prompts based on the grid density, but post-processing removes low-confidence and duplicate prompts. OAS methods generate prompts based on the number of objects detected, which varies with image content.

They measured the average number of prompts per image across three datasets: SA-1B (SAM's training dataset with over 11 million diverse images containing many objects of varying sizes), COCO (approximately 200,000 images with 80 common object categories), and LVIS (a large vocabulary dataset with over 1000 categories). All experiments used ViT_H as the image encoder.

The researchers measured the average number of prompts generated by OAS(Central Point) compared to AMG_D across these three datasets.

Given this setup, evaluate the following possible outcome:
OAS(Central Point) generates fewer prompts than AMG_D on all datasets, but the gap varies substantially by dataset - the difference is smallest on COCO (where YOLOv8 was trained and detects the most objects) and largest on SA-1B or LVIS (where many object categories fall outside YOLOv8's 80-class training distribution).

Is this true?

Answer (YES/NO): NO